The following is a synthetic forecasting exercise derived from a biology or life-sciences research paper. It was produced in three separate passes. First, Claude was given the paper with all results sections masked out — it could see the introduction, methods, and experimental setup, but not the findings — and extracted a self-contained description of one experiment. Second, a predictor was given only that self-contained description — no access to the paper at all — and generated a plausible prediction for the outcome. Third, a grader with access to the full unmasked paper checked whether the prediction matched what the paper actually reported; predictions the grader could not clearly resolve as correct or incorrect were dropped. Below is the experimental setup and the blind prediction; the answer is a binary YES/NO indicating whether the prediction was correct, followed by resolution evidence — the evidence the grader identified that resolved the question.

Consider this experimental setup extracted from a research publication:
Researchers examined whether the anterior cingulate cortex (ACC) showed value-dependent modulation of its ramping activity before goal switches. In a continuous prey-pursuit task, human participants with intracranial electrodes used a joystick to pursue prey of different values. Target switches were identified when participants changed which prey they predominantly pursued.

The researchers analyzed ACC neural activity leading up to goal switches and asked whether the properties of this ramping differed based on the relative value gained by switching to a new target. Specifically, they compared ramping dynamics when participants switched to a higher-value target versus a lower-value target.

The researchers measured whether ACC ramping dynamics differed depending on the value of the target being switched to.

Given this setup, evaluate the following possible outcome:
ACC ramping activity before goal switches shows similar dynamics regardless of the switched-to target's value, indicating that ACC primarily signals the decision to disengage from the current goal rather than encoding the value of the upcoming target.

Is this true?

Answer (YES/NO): NO